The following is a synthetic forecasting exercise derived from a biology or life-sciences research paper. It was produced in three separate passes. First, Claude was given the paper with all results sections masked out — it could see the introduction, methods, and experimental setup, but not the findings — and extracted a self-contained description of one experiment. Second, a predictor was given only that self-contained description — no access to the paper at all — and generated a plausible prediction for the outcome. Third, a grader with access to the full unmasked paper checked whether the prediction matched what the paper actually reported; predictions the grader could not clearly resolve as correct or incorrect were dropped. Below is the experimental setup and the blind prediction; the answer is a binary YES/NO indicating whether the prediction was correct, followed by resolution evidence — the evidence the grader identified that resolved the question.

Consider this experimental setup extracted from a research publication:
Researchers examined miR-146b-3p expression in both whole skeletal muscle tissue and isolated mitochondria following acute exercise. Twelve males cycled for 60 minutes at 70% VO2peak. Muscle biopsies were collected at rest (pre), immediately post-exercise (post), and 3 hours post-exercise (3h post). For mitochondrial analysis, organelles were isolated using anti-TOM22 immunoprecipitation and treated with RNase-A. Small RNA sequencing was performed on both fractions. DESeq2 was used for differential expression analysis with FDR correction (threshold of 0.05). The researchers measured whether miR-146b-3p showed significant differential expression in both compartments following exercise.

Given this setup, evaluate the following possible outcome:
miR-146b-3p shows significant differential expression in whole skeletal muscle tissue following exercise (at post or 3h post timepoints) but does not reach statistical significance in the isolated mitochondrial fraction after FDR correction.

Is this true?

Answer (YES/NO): NO